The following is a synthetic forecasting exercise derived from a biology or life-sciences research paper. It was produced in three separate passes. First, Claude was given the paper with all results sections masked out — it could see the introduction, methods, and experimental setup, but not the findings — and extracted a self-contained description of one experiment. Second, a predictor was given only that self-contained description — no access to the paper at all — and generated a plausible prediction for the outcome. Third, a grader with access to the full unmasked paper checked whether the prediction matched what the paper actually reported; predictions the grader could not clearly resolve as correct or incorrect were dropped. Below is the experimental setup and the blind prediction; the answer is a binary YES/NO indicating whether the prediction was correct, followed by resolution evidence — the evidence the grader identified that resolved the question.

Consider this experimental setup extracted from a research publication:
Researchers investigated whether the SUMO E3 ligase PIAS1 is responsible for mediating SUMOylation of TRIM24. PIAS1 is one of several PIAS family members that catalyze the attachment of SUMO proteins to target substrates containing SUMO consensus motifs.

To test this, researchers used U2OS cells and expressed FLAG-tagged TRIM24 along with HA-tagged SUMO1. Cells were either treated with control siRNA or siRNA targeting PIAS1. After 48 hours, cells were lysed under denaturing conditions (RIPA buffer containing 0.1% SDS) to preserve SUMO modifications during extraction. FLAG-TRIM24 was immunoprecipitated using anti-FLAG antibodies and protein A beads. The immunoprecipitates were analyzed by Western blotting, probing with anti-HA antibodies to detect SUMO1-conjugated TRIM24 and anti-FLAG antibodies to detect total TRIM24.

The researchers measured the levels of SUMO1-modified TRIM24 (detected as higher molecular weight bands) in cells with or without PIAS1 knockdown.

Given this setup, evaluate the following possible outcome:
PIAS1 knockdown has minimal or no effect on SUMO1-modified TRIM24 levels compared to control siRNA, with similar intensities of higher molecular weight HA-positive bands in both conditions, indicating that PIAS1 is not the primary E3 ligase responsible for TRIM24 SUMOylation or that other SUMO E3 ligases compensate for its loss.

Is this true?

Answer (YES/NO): NO